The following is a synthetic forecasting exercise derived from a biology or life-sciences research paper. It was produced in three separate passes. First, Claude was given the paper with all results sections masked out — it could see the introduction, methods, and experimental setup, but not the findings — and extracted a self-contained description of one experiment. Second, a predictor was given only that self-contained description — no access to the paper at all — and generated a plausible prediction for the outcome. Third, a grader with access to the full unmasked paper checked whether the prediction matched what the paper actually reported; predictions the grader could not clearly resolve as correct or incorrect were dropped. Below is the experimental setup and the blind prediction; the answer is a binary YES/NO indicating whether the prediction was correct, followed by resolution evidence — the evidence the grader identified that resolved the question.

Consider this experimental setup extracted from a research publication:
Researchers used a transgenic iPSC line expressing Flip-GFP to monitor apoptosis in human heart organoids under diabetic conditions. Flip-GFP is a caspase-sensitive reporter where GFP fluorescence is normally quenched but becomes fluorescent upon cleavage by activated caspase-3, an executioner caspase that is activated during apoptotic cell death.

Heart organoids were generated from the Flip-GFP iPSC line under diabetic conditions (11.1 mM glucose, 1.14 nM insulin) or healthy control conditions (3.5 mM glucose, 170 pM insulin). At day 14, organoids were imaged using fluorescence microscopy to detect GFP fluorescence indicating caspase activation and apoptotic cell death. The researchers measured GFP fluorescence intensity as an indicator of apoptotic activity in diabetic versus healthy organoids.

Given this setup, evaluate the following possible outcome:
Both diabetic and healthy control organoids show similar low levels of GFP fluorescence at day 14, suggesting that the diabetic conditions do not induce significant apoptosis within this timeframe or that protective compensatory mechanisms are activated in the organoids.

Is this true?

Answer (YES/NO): YES